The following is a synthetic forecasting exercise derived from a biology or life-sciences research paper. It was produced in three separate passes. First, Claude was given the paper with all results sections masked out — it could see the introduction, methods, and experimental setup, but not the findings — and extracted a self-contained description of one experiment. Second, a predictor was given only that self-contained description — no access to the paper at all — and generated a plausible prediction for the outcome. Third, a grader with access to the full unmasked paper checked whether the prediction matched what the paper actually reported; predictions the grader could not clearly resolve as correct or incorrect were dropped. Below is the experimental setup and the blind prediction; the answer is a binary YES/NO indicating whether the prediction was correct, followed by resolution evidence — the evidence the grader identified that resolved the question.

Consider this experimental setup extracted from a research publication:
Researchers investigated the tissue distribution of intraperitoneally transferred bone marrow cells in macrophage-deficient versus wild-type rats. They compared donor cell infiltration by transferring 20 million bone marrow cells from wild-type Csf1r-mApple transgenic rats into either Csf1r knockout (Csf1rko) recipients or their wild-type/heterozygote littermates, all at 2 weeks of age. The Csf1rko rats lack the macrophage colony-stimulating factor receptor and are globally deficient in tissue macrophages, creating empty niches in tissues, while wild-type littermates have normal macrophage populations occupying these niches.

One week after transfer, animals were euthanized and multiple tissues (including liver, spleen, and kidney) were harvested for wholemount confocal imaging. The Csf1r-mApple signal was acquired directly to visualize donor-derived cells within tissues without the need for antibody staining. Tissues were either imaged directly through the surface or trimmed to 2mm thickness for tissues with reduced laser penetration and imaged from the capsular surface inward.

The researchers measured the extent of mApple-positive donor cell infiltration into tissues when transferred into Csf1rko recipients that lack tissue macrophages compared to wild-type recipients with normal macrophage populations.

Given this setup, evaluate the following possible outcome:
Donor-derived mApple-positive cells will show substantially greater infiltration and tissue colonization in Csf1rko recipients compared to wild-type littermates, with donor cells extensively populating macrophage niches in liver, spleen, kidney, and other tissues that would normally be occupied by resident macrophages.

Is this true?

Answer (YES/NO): YES